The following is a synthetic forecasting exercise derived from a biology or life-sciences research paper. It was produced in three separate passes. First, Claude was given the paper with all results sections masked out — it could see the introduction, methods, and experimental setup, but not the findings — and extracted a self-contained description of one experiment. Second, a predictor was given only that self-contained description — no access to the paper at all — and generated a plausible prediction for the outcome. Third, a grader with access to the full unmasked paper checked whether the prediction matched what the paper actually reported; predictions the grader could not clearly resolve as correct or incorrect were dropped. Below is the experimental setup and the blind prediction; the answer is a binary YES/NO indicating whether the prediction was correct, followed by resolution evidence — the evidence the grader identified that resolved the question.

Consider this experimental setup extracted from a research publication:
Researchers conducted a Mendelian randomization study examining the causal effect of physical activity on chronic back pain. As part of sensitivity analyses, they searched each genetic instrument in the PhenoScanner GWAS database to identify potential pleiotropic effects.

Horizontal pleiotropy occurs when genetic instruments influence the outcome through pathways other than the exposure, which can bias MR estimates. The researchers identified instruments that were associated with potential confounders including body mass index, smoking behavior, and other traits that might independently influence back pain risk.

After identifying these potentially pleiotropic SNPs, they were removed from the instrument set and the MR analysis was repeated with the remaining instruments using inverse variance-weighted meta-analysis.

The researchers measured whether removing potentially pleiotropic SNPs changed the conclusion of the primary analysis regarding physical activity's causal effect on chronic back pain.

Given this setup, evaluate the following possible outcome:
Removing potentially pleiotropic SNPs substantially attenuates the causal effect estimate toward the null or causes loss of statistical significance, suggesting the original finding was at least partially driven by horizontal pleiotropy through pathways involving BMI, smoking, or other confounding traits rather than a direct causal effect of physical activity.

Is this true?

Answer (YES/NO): NO